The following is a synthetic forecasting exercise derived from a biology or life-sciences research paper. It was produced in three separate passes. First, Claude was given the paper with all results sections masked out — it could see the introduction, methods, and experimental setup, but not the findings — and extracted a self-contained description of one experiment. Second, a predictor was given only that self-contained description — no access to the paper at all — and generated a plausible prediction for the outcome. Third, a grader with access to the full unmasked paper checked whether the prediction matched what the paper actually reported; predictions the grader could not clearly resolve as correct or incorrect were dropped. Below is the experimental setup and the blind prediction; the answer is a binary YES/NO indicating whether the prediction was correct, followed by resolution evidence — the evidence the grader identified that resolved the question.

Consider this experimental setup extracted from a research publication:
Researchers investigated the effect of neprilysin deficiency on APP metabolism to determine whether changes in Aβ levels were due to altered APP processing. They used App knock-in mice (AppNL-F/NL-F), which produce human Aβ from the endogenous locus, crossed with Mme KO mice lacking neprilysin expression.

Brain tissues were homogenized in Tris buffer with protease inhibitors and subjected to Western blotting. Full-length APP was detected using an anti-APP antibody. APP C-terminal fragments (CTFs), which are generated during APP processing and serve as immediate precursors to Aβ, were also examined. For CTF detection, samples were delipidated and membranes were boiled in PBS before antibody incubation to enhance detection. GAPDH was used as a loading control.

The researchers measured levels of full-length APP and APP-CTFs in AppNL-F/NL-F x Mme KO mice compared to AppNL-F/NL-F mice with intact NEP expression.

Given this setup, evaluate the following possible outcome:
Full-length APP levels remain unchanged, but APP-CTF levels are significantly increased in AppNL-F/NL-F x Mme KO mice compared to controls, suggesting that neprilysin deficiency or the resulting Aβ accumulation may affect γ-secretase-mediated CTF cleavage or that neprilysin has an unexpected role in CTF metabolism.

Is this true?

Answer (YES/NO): NO